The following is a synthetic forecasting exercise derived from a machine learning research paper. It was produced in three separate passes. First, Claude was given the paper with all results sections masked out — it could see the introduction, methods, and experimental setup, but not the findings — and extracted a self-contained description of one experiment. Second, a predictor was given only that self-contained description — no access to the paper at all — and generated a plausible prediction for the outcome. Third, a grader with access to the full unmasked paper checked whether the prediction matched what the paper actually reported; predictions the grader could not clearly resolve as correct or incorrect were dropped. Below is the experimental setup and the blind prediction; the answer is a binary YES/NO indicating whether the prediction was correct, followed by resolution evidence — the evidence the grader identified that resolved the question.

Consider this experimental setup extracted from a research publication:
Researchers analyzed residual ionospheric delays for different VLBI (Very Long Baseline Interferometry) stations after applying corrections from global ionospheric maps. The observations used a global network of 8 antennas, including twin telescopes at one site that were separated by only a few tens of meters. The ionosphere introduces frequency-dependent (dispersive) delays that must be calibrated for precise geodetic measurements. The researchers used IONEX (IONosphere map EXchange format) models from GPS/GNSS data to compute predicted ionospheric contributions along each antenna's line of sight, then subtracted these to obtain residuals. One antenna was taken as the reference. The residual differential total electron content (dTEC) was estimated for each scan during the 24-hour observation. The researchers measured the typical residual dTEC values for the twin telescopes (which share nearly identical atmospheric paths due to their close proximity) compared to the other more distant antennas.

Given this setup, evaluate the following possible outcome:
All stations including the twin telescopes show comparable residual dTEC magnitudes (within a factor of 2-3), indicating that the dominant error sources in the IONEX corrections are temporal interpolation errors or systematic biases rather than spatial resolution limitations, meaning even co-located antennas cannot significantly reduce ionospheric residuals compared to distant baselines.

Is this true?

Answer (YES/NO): NO